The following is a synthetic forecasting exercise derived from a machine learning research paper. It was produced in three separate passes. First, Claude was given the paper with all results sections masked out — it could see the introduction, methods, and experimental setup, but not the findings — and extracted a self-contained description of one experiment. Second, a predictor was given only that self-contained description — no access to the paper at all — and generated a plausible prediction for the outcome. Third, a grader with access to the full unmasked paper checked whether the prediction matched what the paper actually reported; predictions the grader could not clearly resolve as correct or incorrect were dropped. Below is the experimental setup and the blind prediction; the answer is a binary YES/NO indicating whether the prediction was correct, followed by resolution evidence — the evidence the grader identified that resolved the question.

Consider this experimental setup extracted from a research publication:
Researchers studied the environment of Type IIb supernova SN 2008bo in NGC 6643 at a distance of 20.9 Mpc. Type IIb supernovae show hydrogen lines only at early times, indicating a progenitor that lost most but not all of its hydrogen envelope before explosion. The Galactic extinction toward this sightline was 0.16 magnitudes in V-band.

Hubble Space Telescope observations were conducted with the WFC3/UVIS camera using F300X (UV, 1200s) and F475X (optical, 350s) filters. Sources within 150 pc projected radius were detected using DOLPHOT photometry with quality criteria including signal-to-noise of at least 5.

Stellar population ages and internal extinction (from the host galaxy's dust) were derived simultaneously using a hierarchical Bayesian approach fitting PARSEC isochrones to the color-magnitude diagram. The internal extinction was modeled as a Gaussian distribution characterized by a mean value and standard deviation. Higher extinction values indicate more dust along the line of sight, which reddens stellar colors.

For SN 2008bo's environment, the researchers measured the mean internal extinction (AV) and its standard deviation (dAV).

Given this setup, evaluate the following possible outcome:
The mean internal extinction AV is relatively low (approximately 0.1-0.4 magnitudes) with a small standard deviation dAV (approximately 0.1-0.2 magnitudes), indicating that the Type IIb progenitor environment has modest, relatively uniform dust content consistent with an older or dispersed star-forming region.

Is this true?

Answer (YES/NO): NO